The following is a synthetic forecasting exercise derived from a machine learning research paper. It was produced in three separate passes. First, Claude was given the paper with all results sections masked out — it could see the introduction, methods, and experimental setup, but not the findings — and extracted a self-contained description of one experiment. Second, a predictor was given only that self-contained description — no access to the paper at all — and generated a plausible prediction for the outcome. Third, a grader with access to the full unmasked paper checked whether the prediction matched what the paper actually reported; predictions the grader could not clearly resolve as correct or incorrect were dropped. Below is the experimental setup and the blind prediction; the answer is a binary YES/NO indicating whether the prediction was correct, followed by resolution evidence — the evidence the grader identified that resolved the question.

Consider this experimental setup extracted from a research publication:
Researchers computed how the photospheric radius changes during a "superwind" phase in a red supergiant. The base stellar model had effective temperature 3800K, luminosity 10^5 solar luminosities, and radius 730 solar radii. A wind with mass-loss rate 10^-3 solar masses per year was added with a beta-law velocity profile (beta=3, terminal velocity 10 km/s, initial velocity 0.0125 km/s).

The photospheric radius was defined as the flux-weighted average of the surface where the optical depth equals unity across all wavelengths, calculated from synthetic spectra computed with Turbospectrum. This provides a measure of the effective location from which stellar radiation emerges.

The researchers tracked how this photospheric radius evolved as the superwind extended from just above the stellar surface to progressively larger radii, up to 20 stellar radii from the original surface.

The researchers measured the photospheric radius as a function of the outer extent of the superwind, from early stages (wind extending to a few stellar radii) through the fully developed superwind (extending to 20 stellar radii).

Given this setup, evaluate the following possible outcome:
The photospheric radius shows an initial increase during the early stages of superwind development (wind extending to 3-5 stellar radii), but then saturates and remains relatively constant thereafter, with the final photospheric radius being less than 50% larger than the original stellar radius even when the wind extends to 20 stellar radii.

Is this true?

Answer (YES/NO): NO